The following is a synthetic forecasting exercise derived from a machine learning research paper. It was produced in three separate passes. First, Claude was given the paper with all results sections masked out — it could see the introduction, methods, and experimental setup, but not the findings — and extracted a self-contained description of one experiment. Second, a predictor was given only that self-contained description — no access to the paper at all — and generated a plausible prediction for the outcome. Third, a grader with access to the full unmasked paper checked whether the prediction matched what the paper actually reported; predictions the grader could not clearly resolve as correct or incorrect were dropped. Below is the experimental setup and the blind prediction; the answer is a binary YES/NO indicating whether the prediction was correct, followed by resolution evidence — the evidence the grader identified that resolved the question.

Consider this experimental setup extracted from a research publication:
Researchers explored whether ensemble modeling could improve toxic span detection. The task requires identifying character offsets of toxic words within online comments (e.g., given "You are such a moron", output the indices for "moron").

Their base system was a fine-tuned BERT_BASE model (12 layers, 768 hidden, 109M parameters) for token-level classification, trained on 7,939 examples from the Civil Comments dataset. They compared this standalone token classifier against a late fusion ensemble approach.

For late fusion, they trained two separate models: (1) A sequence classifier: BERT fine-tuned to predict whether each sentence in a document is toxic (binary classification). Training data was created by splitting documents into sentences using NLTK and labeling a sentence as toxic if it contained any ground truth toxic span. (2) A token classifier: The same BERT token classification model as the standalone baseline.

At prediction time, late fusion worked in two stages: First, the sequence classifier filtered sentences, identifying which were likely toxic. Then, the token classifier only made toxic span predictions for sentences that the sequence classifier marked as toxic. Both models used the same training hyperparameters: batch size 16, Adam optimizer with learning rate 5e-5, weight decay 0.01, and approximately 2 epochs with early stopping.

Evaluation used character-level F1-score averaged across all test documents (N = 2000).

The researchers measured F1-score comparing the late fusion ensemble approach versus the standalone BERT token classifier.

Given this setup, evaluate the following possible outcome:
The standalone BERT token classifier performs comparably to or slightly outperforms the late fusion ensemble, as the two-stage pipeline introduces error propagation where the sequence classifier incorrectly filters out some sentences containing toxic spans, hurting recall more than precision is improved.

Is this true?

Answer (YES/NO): NO